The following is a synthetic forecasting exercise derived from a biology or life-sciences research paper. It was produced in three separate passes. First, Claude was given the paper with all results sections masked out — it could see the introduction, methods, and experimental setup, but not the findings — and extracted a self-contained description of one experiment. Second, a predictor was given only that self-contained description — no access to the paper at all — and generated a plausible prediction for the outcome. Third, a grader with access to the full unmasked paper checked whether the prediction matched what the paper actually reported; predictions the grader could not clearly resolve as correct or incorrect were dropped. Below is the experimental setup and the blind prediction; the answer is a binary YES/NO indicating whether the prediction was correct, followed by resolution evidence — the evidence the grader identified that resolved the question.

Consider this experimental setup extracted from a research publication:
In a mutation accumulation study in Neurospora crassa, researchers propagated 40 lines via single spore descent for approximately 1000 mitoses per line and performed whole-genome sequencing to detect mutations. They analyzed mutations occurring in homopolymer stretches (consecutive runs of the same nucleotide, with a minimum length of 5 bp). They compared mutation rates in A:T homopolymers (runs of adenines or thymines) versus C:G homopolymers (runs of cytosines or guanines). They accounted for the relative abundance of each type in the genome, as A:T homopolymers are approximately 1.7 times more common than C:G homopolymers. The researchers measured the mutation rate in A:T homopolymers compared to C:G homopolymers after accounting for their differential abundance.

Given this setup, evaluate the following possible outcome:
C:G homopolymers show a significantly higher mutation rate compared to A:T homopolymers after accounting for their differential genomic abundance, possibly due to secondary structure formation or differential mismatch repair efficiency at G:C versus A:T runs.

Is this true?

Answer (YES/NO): NO